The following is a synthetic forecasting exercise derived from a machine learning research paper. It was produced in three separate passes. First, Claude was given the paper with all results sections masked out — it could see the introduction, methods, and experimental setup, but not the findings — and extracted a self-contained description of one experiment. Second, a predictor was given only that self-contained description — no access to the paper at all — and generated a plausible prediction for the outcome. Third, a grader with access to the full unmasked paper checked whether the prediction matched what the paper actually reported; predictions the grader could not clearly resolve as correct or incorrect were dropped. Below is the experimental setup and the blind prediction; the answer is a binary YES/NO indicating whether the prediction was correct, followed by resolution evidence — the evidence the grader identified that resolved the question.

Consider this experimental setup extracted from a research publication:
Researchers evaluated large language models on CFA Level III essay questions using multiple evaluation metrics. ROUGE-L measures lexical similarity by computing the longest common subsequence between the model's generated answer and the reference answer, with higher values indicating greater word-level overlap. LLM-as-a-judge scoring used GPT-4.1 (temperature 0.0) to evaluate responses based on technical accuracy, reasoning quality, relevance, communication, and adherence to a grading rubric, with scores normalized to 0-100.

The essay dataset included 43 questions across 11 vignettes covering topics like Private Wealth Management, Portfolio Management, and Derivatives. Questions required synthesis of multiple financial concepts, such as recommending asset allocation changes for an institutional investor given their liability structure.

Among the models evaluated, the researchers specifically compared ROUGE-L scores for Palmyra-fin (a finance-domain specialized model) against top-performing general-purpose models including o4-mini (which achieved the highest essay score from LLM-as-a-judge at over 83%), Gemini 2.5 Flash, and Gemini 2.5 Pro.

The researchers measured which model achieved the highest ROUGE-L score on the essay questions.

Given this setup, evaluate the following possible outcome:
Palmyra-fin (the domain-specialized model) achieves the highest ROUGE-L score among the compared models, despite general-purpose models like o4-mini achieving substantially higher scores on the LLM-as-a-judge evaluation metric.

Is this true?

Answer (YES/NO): YES